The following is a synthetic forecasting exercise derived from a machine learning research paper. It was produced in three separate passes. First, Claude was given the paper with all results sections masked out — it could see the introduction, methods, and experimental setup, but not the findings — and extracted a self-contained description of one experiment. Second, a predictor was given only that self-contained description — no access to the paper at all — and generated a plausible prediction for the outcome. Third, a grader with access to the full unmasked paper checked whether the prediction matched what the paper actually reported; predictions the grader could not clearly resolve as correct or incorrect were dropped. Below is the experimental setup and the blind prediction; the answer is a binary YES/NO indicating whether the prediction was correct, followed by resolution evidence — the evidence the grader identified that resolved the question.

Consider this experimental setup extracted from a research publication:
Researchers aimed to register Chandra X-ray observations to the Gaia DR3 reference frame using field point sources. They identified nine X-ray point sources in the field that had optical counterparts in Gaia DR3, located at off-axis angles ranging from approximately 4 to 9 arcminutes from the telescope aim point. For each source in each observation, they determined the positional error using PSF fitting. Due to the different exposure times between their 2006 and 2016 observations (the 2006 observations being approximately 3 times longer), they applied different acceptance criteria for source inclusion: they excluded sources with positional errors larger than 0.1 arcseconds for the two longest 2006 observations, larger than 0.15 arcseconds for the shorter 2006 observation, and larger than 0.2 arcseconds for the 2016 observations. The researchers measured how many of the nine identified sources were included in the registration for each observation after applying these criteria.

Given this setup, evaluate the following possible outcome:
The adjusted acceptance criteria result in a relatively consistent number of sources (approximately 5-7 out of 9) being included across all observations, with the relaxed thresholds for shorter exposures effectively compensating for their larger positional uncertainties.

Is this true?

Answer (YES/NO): YES